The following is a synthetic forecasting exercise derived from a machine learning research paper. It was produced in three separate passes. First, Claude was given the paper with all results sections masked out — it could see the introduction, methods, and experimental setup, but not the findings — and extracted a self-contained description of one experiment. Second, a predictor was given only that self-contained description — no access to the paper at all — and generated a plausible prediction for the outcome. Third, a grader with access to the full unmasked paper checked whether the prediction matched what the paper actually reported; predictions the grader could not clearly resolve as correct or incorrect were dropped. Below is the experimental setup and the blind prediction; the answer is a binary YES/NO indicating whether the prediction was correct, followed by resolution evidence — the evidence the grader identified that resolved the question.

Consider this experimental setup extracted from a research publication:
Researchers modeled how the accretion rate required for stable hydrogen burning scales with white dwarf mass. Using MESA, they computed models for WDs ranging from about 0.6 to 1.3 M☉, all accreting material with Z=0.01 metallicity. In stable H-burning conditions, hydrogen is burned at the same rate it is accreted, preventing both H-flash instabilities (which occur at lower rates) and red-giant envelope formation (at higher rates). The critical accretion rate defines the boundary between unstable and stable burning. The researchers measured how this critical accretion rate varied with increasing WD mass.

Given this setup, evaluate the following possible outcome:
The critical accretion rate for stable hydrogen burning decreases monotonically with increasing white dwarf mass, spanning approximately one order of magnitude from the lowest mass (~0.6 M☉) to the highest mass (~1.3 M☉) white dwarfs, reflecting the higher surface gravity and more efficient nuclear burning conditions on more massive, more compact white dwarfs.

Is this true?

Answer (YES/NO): NO